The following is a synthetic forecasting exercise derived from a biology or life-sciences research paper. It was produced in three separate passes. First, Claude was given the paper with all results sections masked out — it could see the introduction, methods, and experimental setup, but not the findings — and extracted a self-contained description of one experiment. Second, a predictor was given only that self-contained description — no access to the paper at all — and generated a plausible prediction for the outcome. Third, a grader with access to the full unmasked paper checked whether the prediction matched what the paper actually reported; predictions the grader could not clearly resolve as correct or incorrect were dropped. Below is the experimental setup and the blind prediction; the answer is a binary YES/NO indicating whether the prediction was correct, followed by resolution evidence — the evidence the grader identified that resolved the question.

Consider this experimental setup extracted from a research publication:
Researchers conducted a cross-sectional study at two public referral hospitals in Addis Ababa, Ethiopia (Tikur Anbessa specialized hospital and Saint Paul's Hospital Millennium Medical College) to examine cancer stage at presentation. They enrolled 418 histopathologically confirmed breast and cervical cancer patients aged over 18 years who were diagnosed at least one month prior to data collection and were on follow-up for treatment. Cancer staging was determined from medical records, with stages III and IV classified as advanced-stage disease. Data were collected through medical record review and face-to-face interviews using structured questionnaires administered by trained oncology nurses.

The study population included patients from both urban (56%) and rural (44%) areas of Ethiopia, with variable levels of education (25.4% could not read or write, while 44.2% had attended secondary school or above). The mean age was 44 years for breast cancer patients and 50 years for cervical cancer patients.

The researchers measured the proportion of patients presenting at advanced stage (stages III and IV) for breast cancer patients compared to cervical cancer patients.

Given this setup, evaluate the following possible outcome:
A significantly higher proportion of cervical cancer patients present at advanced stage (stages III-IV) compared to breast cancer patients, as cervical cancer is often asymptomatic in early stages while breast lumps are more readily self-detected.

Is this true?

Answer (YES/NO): NO